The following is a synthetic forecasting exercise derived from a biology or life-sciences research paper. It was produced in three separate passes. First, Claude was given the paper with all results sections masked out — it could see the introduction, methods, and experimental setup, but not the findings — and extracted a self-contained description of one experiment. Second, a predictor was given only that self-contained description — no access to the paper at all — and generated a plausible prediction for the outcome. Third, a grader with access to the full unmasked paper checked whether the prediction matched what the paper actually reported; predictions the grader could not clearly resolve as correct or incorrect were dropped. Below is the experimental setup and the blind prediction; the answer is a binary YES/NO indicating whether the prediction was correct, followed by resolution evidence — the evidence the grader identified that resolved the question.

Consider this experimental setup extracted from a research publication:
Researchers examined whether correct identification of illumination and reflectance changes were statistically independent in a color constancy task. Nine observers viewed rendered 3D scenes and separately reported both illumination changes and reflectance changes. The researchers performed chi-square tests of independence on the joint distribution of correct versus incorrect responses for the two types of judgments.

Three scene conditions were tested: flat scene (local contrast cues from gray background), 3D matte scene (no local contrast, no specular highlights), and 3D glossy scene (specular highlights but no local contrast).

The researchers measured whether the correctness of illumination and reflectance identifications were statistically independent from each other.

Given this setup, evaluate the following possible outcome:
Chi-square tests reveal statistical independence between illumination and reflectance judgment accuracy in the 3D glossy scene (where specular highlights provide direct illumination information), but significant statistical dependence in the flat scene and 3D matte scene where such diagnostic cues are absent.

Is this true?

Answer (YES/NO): NO